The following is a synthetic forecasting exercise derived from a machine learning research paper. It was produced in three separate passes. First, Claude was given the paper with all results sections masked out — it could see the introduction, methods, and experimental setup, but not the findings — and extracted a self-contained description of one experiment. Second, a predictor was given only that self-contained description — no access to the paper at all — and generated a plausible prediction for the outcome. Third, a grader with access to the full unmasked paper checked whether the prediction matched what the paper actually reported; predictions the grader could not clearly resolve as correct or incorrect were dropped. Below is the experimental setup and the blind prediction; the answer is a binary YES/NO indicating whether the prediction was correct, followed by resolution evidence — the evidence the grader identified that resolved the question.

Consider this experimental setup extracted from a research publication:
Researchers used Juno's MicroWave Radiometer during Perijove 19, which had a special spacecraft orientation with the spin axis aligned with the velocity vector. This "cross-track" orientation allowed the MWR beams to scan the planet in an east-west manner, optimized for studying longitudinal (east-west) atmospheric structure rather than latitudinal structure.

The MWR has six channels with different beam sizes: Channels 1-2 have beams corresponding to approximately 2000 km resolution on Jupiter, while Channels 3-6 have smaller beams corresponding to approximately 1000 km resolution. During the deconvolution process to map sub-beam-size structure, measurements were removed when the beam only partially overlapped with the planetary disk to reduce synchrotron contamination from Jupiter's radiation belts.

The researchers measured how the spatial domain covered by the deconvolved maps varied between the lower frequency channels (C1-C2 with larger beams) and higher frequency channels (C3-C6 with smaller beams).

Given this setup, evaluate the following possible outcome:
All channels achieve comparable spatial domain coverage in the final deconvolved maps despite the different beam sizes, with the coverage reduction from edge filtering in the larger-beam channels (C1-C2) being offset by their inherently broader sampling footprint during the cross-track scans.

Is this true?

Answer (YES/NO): NO